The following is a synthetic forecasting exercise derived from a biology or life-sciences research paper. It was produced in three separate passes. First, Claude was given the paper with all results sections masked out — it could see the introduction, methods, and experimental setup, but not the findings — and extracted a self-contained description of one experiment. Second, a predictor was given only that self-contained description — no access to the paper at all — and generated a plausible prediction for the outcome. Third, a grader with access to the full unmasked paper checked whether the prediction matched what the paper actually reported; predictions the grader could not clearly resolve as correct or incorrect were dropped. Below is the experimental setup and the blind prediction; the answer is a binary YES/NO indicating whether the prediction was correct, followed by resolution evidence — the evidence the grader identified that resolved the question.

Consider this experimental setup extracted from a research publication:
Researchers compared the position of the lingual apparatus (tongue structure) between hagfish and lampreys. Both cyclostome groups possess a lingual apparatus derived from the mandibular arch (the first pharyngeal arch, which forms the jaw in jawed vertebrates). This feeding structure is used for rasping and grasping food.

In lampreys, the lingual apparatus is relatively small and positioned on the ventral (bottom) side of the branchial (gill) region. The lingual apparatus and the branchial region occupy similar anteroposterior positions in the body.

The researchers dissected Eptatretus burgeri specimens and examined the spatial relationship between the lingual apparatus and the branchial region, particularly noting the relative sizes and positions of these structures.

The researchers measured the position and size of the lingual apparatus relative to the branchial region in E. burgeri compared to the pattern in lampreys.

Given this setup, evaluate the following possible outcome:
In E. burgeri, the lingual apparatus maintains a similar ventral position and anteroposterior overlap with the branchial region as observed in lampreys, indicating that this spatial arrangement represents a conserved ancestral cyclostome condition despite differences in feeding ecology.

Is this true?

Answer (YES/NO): NO